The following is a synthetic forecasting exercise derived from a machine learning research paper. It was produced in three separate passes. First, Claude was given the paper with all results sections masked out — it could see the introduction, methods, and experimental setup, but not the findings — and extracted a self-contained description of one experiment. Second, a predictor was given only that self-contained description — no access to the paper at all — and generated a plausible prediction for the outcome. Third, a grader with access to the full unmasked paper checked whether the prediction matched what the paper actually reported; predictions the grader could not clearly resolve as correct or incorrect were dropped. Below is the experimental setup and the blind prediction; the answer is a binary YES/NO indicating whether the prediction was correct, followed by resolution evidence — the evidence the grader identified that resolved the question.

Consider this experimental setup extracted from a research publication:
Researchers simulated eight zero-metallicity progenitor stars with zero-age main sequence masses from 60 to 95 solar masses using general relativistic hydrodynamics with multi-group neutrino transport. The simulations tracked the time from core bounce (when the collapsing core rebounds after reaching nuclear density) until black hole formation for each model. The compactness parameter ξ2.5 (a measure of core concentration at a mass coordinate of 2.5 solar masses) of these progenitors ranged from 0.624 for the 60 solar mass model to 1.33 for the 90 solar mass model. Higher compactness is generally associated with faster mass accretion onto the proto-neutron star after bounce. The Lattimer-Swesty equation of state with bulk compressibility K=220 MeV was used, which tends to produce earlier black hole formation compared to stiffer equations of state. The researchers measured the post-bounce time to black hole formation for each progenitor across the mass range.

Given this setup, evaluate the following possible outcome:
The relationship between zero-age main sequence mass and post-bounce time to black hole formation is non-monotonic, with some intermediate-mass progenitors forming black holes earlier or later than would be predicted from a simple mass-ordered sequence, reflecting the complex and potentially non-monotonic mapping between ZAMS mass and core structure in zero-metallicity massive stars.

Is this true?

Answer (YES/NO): YES